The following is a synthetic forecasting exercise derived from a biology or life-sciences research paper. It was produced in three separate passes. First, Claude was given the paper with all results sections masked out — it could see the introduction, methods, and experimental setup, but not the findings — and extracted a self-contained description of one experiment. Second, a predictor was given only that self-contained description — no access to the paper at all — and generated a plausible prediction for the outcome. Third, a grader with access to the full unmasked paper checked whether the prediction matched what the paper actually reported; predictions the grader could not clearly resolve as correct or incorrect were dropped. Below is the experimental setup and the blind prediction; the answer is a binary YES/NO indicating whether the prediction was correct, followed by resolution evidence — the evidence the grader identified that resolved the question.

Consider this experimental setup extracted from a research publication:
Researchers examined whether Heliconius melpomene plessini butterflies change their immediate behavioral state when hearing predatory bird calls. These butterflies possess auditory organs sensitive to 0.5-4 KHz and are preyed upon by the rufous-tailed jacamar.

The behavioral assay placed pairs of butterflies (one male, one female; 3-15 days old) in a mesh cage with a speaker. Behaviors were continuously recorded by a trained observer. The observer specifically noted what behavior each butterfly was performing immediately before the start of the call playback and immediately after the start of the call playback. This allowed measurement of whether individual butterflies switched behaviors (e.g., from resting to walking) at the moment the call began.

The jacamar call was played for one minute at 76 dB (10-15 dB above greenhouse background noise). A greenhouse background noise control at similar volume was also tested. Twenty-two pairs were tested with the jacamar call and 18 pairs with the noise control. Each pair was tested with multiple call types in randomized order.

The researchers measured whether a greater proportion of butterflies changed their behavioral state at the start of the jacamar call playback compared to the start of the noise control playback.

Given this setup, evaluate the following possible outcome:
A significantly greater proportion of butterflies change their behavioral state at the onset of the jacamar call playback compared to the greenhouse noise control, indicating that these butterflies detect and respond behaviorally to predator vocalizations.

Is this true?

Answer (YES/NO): YES